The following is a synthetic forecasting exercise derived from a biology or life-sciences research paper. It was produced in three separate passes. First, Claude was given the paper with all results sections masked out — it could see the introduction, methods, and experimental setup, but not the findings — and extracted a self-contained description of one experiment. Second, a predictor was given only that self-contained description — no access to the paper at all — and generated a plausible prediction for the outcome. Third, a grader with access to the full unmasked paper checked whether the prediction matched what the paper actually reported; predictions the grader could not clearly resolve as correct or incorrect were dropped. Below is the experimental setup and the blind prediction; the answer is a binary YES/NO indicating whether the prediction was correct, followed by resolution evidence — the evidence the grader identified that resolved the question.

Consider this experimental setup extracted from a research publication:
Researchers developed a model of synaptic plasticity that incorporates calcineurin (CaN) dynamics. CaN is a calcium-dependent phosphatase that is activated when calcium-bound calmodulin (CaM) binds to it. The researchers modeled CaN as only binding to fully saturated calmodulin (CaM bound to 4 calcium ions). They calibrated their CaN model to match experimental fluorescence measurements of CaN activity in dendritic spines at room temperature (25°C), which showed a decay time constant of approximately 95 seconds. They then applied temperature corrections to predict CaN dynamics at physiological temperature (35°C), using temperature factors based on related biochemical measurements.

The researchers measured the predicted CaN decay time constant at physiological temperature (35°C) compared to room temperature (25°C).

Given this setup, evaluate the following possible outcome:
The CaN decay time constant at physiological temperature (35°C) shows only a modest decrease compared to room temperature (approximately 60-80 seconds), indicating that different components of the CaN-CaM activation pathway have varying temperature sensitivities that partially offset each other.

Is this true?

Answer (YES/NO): NO